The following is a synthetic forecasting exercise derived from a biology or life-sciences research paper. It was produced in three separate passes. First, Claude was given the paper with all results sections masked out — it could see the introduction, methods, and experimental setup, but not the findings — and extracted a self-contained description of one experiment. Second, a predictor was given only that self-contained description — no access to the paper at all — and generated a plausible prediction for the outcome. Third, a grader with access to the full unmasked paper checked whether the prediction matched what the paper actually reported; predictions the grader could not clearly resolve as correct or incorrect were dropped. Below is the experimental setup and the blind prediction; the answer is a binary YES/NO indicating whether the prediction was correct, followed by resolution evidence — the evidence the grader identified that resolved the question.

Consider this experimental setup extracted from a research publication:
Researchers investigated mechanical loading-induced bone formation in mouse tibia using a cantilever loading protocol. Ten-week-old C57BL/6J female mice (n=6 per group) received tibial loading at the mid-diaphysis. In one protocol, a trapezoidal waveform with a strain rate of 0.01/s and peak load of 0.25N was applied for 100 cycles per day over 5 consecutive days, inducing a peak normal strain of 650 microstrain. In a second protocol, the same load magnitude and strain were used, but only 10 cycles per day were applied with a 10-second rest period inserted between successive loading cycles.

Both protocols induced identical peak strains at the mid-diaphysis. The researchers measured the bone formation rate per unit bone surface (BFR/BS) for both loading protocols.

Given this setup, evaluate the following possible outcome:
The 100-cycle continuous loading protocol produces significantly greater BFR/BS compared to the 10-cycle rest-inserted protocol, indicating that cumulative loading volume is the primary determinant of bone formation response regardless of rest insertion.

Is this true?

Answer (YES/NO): NO